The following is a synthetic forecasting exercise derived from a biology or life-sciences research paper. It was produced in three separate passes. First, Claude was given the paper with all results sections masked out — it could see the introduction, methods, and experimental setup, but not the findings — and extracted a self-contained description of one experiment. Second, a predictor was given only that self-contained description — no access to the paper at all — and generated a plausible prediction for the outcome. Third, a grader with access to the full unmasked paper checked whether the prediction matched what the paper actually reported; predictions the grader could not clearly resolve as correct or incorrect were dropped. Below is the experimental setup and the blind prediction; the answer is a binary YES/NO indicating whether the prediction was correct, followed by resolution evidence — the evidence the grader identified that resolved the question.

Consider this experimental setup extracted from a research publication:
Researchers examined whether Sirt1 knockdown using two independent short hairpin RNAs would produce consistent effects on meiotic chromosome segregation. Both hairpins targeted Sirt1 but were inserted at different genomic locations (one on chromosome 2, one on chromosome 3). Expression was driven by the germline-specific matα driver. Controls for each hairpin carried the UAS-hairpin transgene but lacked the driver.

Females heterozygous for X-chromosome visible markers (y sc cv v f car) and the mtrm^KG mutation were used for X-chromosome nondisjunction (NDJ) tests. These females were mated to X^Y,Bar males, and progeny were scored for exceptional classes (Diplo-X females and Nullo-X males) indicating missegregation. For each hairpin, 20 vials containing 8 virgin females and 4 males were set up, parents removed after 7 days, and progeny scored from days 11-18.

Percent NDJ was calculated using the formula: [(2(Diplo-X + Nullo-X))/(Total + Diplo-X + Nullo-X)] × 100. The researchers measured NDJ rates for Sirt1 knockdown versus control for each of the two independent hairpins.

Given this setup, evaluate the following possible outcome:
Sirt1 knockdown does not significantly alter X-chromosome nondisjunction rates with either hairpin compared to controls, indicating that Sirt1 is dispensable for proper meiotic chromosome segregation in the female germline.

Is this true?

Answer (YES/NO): NO